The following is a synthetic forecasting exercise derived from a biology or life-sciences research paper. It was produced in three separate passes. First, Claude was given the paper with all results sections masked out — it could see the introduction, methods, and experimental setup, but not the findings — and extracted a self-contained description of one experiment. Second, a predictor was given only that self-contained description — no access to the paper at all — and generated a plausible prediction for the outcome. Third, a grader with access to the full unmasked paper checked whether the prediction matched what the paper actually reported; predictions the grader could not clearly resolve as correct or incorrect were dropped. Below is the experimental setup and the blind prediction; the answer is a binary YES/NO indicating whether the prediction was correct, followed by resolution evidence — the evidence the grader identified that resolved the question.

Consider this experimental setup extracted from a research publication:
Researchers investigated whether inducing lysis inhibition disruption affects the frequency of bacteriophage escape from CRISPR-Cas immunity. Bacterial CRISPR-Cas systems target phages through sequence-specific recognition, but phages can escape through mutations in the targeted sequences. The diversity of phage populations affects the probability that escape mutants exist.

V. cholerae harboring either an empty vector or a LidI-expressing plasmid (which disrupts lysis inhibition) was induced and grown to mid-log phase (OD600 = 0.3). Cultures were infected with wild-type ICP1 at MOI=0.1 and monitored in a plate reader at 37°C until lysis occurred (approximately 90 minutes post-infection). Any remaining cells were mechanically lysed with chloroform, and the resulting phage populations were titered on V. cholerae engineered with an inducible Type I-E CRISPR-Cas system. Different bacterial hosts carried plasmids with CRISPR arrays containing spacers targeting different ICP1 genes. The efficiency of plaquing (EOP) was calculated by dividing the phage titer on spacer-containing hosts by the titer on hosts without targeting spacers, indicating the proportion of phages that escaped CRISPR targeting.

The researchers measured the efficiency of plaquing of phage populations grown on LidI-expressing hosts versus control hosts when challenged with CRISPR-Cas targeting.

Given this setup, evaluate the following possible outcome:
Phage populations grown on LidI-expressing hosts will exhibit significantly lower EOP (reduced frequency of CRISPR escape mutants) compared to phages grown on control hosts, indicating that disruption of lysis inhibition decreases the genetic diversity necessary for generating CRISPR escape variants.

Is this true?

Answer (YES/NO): NO